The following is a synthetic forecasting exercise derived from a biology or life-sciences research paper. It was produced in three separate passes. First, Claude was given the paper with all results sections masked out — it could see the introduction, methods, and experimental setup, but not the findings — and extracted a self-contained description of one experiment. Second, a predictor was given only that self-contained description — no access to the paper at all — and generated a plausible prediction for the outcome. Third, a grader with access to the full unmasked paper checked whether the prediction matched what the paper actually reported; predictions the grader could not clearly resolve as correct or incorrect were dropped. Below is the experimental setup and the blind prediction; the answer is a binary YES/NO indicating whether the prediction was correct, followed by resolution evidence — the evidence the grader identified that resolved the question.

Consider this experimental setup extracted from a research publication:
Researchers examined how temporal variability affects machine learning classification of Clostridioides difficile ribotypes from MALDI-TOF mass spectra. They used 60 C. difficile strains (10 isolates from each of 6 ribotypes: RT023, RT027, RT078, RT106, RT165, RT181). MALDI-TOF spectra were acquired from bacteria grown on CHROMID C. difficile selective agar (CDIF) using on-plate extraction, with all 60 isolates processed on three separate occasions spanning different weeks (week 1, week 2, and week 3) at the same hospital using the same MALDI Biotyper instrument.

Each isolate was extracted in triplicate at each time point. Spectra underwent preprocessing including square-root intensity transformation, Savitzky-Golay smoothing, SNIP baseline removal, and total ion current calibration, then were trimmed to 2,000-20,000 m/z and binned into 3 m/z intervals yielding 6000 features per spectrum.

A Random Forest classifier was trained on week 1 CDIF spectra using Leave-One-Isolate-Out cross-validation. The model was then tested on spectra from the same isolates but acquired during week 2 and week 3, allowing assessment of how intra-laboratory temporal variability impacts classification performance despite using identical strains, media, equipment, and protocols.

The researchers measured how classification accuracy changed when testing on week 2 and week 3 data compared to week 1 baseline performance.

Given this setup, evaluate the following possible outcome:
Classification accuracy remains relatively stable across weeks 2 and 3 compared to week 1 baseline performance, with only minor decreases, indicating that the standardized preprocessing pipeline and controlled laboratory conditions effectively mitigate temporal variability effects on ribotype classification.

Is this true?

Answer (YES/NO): NO